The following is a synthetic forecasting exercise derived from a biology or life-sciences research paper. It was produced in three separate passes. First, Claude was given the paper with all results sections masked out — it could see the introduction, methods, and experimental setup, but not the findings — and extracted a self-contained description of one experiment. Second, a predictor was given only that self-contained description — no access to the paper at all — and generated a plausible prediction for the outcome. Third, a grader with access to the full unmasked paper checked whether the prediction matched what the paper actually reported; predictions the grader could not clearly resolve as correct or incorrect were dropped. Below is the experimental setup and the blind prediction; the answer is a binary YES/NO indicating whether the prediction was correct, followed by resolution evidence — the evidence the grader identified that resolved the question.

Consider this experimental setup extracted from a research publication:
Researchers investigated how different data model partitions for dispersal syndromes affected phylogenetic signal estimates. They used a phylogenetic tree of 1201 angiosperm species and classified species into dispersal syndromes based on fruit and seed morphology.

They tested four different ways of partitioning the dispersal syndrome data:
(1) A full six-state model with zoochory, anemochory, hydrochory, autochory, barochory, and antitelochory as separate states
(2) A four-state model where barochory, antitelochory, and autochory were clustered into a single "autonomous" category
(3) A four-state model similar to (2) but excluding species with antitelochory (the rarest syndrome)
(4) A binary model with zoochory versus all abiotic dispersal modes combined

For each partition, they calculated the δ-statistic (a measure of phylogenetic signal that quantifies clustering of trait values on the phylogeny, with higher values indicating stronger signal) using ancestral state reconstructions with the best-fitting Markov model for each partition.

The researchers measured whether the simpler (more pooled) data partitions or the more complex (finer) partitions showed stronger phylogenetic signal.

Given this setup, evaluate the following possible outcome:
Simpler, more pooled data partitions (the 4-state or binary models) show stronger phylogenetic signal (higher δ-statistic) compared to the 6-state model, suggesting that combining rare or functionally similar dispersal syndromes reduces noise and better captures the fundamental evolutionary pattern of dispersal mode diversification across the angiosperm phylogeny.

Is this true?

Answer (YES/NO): NO